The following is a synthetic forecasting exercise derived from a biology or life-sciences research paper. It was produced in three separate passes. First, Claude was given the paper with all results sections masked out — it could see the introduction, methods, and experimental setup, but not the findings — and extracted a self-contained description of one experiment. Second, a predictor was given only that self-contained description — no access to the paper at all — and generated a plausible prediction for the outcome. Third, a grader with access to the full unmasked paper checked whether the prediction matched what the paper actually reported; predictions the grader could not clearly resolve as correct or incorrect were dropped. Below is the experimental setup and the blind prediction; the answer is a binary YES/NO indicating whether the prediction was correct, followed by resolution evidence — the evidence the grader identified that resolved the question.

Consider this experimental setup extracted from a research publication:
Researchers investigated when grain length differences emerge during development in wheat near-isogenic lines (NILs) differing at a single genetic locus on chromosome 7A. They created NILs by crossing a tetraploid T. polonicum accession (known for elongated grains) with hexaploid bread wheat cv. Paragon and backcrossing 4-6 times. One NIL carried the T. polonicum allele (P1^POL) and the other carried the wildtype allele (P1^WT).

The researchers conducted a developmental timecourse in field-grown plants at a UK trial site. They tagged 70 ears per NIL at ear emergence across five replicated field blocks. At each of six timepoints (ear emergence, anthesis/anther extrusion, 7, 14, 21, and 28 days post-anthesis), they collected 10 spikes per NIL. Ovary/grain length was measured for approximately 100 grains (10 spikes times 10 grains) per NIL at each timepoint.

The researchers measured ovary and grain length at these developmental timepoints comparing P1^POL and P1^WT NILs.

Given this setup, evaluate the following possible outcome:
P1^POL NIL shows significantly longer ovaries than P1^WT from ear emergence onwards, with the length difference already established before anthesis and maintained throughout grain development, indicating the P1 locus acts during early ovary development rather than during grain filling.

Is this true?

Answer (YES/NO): NO